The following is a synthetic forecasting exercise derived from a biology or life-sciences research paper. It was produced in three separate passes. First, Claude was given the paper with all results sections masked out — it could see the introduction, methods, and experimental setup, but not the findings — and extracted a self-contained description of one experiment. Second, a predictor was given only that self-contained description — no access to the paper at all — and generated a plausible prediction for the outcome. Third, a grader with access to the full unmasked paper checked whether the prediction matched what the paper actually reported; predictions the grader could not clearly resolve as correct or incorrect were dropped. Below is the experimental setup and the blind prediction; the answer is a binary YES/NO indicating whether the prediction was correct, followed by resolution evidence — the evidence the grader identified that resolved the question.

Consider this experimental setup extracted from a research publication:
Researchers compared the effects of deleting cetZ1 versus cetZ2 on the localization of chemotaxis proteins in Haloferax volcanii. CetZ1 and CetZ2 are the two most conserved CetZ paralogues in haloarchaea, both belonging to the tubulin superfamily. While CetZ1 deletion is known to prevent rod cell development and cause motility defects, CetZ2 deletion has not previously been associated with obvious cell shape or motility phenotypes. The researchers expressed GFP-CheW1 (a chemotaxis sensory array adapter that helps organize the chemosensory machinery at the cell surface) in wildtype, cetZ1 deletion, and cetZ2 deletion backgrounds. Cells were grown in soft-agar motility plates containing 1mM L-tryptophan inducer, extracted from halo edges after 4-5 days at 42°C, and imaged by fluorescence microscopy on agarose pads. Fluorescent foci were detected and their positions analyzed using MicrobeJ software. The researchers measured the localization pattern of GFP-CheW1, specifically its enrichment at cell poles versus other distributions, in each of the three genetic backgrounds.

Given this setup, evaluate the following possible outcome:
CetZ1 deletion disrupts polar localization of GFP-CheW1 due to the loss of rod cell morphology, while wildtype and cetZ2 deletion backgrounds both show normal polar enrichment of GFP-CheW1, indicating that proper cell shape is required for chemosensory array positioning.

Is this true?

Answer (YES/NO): NO